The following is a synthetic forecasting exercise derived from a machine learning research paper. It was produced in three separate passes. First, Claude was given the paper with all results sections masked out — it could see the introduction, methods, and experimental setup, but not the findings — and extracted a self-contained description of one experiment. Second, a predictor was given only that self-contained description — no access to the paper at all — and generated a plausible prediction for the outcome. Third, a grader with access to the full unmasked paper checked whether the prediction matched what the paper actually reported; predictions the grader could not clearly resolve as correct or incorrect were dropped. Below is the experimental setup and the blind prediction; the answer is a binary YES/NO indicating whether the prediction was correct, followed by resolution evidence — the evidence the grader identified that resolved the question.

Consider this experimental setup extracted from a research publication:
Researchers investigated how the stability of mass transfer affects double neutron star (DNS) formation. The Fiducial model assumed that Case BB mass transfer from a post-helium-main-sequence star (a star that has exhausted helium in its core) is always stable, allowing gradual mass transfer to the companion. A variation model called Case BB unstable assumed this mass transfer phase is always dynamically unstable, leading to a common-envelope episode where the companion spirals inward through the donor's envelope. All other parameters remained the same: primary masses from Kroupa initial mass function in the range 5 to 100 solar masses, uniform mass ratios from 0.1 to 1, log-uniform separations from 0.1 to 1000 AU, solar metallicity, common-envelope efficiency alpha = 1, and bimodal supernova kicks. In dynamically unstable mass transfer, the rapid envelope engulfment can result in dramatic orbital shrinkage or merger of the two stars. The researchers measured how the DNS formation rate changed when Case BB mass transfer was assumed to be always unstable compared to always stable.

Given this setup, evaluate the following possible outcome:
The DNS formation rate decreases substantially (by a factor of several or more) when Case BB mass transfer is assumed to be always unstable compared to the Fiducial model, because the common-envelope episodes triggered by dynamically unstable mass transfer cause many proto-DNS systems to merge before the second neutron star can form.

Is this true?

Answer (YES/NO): NO